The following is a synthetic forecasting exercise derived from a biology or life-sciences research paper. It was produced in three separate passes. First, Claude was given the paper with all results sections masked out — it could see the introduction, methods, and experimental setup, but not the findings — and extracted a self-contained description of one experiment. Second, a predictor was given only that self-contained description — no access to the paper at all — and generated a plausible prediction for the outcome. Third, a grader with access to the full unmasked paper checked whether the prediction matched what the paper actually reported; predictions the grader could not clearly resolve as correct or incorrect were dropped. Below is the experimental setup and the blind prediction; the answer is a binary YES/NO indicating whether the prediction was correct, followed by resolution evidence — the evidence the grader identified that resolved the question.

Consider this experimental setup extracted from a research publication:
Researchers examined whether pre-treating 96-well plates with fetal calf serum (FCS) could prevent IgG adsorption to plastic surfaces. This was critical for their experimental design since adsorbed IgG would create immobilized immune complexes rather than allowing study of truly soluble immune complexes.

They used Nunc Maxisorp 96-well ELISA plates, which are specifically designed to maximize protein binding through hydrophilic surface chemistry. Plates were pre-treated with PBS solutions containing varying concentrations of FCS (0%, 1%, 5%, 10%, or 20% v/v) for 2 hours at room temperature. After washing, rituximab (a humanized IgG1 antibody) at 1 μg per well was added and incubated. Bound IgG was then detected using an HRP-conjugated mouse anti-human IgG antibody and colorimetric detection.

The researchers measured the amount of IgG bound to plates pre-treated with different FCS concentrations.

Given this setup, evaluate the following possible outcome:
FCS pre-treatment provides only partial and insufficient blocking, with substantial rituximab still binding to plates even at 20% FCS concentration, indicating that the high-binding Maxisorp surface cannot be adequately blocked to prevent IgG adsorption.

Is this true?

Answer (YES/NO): NO